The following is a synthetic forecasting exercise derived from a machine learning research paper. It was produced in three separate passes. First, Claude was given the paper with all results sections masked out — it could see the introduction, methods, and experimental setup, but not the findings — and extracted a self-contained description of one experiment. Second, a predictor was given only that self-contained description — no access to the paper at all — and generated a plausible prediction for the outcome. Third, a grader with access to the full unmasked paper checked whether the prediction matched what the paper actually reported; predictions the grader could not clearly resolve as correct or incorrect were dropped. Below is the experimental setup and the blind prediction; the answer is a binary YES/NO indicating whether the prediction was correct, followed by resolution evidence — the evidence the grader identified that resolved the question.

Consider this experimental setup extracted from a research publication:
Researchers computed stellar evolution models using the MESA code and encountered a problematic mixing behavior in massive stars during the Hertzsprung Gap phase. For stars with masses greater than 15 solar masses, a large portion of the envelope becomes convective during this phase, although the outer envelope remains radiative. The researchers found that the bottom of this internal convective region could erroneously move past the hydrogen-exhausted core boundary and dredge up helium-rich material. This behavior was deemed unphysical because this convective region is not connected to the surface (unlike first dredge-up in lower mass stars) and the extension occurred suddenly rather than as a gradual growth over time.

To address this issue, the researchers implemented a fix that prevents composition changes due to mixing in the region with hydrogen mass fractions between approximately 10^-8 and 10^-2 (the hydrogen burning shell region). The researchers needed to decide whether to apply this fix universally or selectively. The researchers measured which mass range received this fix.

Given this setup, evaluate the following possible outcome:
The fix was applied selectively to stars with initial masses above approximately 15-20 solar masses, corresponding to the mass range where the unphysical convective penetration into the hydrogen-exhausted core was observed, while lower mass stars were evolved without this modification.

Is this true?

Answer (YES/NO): YES